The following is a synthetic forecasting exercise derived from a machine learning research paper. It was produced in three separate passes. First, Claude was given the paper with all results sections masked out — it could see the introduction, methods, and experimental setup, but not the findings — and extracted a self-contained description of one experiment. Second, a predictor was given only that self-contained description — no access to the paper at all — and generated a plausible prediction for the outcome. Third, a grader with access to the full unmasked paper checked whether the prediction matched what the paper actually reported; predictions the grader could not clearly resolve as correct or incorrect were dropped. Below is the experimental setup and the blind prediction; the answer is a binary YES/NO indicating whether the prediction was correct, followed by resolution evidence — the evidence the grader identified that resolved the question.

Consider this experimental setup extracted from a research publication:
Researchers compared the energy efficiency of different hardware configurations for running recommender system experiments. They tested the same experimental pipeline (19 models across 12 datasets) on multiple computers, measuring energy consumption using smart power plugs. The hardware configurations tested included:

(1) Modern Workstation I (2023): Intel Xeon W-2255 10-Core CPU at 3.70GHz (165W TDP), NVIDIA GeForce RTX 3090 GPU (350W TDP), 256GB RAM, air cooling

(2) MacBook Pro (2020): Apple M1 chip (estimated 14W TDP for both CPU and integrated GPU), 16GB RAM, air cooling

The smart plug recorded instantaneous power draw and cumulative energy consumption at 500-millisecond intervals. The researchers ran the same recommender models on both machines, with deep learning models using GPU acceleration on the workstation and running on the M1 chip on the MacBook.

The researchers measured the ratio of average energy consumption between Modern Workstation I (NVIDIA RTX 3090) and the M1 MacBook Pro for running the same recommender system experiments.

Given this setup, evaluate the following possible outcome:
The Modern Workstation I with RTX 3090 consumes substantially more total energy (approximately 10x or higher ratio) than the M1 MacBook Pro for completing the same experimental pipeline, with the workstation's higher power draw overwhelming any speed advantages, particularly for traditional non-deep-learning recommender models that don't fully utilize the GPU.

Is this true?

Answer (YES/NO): YES